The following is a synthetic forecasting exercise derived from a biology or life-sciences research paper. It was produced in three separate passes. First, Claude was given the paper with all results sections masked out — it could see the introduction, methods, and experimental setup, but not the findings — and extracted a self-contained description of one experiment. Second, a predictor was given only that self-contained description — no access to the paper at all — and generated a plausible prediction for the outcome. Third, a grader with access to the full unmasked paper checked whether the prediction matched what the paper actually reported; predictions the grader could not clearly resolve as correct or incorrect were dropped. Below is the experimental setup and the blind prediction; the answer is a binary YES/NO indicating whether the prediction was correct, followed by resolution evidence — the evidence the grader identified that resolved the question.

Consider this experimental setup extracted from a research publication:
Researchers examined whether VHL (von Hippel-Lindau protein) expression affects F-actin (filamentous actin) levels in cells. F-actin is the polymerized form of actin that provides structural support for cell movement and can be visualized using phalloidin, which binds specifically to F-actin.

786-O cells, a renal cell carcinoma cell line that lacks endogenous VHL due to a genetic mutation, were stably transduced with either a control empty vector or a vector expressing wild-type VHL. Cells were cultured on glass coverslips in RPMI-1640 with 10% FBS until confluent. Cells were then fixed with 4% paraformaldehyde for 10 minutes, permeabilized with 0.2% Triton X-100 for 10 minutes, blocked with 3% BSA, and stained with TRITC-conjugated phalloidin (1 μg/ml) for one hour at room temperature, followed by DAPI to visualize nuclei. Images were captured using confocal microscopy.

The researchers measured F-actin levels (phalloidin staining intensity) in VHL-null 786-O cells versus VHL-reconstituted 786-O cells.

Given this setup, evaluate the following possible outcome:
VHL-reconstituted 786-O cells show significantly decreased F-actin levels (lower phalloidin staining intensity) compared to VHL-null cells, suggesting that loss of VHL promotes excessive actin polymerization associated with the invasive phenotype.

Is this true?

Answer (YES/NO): YES